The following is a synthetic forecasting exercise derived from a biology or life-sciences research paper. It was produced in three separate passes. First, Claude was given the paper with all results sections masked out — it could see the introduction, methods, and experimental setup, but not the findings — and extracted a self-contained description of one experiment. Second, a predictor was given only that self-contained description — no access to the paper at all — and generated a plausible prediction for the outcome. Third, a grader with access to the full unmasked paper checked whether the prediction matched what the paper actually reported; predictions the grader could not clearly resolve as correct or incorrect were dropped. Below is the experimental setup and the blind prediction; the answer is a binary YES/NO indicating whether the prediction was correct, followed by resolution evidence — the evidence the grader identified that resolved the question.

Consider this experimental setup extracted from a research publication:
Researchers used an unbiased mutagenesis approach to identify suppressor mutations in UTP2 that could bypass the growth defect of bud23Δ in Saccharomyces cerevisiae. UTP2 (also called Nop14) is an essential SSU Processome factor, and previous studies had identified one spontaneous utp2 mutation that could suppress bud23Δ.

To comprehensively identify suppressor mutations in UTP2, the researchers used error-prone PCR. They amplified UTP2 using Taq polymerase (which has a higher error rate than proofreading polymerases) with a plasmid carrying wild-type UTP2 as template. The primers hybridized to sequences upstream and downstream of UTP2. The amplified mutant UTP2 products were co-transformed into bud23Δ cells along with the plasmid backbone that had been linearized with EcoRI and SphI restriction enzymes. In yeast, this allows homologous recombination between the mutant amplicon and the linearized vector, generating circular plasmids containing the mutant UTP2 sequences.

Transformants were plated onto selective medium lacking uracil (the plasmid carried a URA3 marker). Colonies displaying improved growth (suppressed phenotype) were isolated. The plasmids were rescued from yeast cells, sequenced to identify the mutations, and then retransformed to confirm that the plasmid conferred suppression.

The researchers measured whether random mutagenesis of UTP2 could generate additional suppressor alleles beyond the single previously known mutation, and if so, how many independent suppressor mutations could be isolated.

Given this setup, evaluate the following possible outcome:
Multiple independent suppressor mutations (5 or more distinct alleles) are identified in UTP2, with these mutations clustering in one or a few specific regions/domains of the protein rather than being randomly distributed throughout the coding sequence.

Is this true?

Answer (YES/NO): YES